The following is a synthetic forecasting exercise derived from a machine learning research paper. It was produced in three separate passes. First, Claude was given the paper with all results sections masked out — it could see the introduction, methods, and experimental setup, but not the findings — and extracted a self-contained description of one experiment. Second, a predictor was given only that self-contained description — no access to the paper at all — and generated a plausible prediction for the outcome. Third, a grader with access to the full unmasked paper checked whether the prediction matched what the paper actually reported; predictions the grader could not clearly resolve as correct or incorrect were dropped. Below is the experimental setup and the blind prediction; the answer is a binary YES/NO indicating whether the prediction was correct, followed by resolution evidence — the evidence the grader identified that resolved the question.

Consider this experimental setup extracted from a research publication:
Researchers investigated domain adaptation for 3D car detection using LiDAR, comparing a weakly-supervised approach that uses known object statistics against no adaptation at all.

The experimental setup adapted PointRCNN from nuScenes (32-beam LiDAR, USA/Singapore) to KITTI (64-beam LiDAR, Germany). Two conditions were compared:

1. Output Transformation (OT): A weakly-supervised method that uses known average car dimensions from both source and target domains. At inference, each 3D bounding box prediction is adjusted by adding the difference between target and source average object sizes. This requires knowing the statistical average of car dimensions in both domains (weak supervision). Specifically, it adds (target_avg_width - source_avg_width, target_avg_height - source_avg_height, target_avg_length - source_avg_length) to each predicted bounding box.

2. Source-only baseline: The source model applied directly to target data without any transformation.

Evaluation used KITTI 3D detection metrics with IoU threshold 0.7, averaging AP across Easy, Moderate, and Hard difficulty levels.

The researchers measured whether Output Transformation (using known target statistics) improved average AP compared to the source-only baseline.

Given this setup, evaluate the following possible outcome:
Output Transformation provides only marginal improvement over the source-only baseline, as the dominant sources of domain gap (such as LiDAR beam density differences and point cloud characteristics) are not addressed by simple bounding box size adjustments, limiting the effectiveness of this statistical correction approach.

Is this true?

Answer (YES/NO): NO